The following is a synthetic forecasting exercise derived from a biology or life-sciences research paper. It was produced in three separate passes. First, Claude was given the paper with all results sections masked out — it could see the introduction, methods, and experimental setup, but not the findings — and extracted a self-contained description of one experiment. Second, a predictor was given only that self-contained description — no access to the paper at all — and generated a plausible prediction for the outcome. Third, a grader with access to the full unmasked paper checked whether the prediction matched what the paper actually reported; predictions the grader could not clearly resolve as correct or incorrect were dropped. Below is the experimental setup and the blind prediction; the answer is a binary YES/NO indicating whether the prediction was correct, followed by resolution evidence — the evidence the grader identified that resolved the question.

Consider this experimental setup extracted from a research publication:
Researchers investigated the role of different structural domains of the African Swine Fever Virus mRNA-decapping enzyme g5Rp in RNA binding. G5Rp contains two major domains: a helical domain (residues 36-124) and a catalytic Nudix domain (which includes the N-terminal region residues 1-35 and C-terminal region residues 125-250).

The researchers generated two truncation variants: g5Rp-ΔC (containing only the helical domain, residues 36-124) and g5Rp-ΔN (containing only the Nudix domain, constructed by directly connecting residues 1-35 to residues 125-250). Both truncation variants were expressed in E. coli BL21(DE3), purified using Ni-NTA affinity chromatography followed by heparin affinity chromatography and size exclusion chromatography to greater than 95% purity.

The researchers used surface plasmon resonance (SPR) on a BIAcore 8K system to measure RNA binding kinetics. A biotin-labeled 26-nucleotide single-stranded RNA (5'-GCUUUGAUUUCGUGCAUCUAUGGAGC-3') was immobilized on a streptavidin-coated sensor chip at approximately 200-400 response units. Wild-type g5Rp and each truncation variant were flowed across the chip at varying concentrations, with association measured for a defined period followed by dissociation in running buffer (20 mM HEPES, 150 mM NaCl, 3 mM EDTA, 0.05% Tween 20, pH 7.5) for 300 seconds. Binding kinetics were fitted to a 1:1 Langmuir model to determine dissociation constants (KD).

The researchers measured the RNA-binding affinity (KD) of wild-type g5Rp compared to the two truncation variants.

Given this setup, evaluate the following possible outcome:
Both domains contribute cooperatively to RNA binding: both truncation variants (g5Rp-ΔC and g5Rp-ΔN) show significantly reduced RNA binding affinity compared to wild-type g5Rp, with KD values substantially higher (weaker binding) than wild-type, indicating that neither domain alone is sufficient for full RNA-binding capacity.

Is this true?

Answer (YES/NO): NO